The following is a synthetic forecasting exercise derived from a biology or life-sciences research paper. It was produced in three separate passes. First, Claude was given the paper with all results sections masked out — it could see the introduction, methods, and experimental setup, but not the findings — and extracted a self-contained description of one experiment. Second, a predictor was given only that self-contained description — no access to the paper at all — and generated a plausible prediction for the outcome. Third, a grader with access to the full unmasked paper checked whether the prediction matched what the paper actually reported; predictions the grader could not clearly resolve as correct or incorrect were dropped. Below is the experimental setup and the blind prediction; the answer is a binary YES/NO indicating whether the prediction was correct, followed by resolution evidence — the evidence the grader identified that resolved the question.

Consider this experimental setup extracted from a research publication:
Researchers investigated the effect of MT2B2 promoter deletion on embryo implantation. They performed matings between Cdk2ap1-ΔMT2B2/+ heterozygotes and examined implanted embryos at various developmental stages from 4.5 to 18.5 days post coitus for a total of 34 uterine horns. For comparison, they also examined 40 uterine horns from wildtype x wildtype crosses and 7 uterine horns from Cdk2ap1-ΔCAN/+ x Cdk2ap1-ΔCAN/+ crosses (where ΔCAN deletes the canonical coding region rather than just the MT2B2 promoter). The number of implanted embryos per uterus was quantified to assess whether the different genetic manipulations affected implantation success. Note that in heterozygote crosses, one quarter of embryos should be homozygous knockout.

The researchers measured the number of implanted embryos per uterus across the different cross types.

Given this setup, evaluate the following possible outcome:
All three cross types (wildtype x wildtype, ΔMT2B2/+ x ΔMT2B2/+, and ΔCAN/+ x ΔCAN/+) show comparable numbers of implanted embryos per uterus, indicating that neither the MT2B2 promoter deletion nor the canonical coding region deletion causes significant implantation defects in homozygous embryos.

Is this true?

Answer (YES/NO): NO